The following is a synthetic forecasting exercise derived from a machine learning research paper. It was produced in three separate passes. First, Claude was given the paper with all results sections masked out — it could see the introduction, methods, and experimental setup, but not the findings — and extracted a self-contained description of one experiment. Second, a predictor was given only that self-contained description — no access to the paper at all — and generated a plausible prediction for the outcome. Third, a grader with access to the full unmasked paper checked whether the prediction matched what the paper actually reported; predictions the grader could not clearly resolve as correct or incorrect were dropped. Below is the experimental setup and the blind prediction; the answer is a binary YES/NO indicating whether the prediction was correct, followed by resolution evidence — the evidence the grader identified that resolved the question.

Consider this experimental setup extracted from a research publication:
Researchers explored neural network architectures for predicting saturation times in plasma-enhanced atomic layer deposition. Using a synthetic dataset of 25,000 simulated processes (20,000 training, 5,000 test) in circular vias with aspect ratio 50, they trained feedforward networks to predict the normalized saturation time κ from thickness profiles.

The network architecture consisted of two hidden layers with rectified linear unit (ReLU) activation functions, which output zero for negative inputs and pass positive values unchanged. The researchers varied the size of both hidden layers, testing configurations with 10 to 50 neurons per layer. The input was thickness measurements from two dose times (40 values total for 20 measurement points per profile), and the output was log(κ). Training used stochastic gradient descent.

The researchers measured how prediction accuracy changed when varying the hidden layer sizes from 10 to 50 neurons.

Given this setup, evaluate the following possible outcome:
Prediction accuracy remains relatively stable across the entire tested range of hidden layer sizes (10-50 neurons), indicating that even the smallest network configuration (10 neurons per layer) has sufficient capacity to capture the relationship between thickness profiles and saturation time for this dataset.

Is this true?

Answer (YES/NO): NO